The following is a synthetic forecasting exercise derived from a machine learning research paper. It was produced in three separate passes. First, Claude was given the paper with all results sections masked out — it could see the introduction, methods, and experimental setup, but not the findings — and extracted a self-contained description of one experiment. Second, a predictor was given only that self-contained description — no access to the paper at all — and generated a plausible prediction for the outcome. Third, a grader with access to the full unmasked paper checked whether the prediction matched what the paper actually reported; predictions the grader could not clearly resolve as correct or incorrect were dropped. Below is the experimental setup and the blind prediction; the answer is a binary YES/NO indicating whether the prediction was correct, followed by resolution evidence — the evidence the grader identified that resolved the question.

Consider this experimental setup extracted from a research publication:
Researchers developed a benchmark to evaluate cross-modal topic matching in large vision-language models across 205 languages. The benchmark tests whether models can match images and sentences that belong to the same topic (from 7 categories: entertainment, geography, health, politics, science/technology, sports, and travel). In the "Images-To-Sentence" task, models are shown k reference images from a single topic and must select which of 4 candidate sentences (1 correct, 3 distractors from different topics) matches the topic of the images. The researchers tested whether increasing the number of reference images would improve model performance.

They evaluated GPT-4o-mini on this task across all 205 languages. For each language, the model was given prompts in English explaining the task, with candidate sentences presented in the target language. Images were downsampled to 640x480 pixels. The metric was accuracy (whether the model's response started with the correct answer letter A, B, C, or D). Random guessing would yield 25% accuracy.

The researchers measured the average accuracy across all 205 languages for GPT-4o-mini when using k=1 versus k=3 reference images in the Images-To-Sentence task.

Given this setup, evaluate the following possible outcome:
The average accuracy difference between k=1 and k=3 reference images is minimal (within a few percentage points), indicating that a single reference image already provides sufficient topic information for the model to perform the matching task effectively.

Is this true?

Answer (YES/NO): NO